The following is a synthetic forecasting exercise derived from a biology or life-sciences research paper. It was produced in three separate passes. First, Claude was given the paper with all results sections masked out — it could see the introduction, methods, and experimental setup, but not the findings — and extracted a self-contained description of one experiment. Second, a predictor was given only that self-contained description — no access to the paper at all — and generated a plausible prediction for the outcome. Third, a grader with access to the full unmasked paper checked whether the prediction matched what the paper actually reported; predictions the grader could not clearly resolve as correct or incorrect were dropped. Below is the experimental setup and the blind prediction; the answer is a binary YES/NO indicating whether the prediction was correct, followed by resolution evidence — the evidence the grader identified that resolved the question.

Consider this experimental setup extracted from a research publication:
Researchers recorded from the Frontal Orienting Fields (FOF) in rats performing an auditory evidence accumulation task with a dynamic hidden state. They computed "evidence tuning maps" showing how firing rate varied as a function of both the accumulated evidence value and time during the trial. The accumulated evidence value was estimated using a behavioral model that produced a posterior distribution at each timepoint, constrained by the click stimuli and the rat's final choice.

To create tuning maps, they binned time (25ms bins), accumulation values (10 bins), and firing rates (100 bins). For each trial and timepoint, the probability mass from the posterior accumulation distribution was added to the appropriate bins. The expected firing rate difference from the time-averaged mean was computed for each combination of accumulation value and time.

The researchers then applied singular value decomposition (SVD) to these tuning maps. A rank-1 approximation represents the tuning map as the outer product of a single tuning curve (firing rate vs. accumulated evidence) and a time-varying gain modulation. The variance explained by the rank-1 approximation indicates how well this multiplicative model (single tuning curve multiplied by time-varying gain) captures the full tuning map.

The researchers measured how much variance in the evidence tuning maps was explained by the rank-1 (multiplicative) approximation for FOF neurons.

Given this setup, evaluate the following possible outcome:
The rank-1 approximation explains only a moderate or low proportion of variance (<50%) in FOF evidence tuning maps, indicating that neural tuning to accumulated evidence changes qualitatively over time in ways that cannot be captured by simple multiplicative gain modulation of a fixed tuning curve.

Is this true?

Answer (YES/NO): NO